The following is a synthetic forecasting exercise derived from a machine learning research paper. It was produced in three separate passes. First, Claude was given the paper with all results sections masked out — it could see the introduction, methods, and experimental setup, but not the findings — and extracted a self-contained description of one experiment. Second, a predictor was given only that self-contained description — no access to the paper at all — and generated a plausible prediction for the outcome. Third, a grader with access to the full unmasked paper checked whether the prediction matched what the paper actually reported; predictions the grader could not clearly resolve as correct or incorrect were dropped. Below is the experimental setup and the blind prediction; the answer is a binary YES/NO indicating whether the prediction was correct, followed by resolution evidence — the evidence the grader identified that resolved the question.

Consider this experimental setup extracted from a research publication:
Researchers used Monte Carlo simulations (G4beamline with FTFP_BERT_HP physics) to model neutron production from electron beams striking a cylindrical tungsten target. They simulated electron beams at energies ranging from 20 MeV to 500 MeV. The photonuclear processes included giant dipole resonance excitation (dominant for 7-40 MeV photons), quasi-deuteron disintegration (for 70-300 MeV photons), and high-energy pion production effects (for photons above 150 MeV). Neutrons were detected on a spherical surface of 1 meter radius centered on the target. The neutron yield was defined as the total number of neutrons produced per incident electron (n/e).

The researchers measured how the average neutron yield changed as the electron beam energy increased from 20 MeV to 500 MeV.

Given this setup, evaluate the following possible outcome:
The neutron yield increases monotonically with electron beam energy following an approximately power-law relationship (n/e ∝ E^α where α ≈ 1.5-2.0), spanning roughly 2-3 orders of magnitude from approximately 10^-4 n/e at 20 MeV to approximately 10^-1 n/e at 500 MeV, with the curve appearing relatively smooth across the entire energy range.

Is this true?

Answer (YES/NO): NO